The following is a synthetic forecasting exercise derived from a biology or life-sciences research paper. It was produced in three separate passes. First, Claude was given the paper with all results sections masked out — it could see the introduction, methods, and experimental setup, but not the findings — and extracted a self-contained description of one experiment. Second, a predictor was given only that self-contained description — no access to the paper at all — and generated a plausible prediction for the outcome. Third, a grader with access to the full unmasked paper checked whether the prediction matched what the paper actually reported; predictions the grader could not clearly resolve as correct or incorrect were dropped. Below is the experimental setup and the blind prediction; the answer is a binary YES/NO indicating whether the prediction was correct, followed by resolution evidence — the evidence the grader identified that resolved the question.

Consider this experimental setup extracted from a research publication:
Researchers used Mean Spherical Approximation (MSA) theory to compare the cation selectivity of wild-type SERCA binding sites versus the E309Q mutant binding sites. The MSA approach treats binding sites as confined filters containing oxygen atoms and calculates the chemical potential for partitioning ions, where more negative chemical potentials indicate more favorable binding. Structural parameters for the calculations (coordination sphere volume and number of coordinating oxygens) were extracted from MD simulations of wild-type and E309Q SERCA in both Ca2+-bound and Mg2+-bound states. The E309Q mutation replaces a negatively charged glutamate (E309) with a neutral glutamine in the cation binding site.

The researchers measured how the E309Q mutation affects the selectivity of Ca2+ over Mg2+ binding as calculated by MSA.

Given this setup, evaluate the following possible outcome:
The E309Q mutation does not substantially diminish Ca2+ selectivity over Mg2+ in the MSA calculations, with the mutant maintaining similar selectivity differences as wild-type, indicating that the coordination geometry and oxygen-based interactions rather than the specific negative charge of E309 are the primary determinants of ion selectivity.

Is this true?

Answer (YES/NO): YES